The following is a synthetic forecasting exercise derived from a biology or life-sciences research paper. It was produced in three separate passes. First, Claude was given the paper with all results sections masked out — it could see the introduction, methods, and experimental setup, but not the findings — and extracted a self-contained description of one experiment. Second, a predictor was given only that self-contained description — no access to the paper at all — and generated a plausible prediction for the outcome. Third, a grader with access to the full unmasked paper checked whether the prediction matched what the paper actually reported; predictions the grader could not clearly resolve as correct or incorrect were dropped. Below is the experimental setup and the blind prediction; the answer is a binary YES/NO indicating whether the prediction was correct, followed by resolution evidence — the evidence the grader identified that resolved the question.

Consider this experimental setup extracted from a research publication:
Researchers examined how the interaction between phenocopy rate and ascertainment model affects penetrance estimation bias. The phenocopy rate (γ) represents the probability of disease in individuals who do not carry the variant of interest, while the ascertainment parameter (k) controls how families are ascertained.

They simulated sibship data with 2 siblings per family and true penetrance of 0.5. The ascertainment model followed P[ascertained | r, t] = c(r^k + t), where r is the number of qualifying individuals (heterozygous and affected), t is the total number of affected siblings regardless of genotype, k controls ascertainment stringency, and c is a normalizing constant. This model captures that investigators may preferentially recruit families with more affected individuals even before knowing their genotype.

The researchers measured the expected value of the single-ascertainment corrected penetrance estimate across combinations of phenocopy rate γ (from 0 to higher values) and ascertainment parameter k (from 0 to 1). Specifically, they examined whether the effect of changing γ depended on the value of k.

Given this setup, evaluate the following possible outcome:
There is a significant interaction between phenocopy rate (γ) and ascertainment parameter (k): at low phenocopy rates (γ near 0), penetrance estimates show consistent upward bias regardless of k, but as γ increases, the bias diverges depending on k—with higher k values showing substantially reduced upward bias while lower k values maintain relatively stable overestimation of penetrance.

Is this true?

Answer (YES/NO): NO